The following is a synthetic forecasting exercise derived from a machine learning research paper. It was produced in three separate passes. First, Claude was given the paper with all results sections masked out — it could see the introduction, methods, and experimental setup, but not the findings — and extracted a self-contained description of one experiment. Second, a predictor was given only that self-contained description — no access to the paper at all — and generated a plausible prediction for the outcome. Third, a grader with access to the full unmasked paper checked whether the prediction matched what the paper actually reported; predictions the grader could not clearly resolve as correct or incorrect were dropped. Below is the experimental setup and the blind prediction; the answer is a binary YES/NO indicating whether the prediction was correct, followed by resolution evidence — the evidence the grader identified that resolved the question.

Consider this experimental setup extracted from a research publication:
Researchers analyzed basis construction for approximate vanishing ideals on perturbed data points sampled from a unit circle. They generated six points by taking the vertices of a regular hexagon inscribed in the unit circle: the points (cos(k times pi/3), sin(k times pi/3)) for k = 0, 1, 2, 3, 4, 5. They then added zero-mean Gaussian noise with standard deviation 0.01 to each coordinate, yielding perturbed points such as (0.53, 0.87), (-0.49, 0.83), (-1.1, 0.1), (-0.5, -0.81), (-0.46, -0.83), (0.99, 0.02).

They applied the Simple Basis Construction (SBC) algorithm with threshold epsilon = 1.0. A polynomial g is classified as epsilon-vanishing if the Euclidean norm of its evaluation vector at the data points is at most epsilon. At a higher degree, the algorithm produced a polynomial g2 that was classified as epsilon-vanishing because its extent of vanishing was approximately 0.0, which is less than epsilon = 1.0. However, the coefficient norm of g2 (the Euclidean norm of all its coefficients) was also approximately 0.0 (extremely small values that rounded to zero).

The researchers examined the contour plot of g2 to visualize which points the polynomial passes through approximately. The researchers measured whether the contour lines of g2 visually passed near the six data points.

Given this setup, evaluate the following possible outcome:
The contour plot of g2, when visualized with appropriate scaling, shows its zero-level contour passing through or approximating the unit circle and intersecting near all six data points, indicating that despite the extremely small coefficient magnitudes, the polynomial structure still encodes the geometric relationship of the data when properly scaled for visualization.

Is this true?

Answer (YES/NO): NO